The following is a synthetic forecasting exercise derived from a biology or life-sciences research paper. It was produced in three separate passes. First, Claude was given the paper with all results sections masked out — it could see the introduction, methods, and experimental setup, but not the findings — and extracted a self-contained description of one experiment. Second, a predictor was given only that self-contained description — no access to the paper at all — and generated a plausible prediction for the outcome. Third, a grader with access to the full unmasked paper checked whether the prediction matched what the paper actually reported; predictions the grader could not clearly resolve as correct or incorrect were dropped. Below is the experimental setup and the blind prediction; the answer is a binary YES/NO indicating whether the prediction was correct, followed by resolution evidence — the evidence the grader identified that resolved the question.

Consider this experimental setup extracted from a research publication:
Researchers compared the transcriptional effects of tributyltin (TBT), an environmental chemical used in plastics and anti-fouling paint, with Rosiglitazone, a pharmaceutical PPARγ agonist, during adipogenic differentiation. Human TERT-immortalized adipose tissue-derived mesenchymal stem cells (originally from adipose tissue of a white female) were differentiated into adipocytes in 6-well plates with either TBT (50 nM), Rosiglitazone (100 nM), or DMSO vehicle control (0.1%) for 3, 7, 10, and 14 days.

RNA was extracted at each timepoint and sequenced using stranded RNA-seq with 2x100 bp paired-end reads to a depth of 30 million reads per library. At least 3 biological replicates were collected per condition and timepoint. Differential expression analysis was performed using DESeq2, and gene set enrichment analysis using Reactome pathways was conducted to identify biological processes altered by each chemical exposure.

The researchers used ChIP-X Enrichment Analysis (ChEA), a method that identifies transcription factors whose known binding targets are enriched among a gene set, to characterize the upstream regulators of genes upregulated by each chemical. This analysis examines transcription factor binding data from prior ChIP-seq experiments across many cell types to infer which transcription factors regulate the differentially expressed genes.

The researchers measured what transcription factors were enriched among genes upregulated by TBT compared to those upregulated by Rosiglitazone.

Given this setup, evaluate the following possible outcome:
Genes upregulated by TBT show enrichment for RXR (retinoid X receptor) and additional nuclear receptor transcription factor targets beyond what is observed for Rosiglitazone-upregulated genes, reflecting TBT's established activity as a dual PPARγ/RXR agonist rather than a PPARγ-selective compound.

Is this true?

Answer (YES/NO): NO